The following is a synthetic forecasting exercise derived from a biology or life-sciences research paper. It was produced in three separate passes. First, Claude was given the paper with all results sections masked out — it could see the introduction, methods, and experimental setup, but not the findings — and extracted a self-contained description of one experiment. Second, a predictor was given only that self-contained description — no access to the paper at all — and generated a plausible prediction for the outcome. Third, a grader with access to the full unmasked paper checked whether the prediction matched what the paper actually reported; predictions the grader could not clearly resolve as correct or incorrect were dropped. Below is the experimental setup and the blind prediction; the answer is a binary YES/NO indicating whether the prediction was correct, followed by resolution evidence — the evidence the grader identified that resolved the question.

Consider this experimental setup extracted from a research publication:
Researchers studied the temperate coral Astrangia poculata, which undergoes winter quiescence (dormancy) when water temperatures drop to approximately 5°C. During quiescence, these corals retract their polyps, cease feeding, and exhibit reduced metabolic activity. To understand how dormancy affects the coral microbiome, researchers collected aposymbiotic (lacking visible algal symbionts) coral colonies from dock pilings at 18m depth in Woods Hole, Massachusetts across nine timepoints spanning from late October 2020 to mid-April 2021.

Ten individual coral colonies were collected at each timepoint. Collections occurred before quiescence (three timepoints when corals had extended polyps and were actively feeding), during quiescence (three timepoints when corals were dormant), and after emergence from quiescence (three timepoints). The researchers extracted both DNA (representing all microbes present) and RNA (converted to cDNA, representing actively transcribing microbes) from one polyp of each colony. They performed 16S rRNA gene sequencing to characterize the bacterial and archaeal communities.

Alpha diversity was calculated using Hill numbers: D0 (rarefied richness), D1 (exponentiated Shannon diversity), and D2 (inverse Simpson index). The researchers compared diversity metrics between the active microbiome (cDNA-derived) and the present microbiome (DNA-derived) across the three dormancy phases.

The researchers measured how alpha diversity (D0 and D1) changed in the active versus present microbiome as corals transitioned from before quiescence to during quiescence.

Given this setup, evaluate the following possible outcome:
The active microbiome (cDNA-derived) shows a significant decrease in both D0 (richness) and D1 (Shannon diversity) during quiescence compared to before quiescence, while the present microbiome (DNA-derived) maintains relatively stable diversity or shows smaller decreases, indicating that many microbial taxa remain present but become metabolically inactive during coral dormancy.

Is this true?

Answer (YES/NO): YES